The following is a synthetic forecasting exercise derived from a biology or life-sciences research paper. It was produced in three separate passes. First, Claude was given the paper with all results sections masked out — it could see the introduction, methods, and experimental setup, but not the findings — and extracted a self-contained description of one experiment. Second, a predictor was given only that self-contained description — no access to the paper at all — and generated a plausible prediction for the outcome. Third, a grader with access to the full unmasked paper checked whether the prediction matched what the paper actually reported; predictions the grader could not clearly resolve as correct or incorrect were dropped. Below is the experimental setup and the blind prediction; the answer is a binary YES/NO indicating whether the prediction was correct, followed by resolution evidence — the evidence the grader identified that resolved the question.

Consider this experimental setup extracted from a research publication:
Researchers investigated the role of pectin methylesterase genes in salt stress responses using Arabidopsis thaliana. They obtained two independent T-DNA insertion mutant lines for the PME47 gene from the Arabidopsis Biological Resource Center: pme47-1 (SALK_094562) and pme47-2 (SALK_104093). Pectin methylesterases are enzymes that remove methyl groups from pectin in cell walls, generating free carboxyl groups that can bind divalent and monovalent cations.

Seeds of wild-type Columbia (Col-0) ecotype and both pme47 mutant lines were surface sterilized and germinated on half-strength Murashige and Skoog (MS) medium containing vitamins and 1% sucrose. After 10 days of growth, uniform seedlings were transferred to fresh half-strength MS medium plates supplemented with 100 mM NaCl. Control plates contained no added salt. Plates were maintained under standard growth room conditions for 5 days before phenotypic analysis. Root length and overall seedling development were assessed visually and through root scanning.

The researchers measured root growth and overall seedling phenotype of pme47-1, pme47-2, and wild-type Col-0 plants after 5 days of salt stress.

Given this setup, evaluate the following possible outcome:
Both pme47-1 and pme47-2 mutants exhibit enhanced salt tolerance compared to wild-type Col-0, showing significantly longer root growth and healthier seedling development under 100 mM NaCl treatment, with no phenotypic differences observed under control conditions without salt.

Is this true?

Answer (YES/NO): NO